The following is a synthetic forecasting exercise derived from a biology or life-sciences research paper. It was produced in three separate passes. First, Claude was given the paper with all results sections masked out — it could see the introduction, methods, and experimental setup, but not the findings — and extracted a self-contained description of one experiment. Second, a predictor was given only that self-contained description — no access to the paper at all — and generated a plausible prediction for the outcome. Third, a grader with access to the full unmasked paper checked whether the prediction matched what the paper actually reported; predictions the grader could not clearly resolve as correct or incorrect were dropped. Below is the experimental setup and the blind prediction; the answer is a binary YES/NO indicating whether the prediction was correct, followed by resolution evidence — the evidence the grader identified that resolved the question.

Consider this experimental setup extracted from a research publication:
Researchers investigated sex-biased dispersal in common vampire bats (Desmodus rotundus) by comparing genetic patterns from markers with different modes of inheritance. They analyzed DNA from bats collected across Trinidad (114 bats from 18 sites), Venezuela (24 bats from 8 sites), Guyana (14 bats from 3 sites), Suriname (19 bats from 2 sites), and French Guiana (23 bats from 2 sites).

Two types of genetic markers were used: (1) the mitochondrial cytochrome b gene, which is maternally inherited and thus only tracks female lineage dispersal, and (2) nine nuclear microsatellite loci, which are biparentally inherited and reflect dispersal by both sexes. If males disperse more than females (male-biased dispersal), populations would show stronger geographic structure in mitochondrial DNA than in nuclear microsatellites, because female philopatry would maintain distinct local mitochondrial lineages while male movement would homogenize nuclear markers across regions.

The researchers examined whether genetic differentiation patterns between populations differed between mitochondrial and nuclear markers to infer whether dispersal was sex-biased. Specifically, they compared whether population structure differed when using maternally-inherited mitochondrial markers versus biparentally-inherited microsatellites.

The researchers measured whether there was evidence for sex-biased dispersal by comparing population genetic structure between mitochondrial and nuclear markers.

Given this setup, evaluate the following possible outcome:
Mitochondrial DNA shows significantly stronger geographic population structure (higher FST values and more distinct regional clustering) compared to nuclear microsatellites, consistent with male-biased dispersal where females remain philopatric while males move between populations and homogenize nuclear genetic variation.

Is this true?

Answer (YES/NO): YES